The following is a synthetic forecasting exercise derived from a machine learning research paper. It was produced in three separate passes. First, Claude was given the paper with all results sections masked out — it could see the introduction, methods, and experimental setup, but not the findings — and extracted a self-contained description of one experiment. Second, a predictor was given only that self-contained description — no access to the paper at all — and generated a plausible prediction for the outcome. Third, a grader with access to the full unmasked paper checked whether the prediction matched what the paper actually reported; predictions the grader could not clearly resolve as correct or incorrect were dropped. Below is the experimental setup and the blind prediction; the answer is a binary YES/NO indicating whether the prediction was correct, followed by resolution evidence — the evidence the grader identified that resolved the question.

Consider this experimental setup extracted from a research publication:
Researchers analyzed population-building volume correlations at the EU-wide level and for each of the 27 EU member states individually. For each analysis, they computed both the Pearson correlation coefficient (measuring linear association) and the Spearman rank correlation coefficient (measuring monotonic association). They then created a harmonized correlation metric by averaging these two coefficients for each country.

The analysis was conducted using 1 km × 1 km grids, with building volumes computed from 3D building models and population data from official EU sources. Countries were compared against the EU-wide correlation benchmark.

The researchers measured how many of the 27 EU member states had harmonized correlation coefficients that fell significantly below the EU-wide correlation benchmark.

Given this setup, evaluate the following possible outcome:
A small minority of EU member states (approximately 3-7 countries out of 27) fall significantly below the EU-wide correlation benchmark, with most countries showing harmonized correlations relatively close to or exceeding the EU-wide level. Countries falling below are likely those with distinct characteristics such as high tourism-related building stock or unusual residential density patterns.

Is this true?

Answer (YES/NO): YES